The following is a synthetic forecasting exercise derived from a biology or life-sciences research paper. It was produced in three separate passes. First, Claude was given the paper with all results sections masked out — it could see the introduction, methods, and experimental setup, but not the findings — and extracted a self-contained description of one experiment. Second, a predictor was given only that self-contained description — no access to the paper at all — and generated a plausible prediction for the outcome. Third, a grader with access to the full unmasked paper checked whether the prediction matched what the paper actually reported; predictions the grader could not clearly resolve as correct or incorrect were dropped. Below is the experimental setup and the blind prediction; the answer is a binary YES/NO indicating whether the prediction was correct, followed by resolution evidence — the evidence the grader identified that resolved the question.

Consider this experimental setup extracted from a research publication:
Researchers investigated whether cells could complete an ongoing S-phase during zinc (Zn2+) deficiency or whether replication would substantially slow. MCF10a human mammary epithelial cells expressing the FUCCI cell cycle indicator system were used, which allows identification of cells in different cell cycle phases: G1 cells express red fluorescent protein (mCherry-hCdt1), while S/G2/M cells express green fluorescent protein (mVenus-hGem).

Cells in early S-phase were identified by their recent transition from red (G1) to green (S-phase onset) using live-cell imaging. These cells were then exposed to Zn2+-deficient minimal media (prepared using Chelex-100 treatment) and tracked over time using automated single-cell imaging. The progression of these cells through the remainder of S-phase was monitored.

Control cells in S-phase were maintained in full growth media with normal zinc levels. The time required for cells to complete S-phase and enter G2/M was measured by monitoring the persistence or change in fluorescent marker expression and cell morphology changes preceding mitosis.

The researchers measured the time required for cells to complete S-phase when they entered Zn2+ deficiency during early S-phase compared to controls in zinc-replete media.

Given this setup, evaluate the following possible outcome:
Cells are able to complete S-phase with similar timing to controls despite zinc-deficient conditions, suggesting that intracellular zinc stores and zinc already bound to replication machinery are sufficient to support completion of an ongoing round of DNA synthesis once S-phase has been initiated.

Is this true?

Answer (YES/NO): NO